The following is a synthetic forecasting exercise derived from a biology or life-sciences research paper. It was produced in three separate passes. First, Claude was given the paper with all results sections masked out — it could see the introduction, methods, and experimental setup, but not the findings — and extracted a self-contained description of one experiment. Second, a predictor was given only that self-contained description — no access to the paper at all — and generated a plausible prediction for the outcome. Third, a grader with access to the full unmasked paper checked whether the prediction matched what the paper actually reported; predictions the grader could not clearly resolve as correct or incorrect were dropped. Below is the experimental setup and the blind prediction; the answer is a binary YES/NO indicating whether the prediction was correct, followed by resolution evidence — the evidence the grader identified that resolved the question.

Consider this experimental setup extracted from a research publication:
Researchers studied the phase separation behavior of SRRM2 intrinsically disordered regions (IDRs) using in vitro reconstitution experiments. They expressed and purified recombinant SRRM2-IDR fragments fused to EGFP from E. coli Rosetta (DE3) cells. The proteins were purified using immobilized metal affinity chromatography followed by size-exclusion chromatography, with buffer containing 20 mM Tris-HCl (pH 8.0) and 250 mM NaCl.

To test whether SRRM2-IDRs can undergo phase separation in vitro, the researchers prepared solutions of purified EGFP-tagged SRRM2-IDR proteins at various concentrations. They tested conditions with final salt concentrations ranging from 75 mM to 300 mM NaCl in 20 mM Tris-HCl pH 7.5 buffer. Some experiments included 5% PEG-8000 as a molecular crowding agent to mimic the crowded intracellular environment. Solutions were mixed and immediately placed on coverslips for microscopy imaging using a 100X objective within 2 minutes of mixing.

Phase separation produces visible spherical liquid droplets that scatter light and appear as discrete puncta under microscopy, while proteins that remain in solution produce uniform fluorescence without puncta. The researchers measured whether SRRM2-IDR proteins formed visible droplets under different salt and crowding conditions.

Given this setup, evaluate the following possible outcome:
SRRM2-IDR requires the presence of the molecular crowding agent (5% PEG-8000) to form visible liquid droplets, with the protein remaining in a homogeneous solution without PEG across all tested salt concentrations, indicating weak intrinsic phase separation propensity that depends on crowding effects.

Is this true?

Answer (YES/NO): NO